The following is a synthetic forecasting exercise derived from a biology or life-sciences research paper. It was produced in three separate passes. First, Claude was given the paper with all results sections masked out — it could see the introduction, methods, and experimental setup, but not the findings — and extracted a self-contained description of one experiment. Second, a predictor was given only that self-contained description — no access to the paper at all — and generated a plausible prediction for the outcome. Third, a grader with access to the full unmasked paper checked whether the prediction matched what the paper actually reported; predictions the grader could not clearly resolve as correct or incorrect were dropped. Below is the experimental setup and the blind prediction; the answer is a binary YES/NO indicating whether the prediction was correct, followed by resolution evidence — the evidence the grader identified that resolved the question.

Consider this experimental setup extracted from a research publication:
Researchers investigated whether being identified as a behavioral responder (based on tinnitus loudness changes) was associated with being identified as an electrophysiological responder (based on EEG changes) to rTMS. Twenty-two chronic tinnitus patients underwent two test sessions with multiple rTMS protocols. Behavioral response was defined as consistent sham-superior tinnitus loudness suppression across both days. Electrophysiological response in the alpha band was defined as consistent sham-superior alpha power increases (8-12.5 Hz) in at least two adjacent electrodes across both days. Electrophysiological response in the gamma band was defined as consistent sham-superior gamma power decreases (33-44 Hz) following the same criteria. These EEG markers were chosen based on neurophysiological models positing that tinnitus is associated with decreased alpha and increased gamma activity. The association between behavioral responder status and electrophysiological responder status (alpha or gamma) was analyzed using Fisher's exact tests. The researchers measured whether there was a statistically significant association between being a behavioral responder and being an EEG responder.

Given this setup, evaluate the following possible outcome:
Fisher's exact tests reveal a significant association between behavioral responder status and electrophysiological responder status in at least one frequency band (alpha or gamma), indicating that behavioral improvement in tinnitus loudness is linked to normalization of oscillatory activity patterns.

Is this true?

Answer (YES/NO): NO